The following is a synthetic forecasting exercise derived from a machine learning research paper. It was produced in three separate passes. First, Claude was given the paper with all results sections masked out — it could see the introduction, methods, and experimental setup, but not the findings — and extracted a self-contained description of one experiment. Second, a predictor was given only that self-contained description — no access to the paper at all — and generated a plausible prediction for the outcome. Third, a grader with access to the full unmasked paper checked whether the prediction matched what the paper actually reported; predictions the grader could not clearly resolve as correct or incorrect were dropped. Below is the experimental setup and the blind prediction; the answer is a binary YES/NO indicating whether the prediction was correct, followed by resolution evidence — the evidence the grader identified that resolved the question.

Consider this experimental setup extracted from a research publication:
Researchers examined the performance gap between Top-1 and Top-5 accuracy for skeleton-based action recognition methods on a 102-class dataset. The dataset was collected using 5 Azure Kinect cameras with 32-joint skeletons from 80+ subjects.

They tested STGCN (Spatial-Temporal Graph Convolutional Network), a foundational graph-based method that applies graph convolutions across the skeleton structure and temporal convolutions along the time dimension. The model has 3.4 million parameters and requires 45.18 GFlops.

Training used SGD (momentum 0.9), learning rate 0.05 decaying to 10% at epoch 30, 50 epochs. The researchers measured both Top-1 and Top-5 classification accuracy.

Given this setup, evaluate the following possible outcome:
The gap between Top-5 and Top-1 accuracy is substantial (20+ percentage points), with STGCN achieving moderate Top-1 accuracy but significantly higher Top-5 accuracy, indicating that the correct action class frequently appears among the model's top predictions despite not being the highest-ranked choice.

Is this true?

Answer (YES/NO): YES